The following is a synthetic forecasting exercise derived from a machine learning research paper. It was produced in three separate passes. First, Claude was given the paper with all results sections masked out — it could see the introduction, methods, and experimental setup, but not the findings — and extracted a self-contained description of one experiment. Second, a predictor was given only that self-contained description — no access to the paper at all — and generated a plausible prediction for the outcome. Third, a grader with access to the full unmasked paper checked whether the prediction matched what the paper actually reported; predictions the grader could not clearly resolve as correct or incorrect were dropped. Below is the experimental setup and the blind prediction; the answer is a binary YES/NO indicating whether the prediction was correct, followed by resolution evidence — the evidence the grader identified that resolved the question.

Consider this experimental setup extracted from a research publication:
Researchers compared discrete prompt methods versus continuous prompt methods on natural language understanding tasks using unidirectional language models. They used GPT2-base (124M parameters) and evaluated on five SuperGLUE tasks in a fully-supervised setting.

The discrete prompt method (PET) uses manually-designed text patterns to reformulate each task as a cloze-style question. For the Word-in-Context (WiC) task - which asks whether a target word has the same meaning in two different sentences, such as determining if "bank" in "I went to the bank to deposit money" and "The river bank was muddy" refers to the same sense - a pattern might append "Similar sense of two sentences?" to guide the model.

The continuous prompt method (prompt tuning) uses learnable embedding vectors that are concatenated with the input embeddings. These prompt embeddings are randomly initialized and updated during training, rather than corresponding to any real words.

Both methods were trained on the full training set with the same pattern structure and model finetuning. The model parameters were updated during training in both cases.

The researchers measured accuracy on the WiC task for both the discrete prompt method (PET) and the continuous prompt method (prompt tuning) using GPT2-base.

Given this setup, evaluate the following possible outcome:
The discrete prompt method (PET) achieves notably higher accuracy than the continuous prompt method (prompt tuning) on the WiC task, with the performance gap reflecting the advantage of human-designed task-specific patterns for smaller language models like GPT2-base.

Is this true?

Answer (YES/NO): NO